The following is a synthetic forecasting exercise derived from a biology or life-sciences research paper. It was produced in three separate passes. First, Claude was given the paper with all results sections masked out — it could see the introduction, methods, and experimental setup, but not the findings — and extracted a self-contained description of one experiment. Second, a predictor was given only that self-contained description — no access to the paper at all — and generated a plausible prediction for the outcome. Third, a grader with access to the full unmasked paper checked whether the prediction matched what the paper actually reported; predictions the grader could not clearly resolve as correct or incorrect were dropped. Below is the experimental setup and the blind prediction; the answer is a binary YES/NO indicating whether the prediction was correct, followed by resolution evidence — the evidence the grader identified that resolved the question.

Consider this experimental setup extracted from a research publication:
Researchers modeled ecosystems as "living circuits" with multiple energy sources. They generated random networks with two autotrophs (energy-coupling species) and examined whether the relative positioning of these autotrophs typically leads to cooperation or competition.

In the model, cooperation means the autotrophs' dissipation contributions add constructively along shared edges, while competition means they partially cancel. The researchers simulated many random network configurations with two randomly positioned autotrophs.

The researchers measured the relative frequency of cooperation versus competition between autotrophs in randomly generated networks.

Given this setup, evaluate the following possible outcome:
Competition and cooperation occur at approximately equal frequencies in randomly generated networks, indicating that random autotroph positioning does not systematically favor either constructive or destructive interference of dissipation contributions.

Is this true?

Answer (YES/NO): NO